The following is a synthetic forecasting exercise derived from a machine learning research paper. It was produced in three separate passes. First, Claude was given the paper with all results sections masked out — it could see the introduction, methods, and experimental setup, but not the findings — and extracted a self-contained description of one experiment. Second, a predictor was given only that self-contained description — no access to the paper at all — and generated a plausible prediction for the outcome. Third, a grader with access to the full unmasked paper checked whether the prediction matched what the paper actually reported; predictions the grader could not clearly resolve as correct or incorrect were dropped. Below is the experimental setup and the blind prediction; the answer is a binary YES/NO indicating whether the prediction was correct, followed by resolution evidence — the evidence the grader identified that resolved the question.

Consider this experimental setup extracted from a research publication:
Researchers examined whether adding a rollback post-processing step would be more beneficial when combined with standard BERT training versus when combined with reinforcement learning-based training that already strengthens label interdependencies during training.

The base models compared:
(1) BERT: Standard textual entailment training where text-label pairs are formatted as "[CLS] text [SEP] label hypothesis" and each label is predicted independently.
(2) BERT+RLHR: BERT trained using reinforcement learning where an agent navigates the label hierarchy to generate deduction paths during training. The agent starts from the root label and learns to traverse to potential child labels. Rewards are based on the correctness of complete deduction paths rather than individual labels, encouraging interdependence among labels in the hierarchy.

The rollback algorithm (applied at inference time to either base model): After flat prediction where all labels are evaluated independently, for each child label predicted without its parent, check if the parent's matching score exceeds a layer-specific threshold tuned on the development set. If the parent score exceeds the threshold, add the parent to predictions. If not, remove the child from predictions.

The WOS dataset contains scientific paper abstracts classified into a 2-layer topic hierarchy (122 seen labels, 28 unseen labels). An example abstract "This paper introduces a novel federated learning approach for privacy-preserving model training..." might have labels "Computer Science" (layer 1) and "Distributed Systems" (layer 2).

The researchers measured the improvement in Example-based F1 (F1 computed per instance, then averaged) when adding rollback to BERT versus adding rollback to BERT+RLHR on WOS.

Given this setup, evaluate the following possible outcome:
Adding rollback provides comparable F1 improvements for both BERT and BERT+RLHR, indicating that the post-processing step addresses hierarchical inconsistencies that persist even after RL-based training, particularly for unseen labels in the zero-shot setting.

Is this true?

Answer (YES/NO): NO